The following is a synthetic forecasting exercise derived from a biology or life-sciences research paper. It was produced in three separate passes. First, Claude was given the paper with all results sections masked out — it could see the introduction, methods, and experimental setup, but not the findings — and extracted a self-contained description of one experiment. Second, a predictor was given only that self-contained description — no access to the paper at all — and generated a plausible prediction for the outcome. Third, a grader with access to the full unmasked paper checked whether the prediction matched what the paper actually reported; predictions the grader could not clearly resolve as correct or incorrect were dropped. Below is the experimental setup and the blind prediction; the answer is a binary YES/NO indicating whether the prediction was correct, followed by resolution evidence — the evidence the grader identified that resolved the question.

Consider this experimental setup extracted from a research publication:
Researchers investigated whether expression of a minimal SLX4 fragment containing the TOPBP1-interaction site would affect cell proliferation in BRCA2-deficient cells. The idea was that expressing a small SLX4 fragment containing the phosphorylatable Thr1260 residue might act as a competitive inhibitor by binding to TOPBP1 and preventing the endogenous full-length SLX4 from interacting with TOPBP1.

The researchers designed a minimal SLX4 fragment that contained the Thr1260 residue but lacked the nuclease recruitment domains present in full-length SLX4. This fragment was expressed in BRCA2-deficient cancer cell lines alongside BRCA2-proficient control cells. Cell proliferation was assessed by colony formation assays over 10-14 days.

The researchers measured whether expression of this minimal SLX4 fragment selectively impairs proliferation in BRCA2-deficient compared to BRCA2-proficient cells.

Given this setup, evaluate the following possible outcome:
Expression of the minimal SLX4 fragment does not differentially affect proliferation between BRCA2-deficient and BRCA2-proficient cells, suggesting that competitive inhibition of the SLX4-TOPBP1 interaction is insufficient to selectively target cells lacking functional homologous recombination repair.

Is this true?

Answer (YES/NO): NO